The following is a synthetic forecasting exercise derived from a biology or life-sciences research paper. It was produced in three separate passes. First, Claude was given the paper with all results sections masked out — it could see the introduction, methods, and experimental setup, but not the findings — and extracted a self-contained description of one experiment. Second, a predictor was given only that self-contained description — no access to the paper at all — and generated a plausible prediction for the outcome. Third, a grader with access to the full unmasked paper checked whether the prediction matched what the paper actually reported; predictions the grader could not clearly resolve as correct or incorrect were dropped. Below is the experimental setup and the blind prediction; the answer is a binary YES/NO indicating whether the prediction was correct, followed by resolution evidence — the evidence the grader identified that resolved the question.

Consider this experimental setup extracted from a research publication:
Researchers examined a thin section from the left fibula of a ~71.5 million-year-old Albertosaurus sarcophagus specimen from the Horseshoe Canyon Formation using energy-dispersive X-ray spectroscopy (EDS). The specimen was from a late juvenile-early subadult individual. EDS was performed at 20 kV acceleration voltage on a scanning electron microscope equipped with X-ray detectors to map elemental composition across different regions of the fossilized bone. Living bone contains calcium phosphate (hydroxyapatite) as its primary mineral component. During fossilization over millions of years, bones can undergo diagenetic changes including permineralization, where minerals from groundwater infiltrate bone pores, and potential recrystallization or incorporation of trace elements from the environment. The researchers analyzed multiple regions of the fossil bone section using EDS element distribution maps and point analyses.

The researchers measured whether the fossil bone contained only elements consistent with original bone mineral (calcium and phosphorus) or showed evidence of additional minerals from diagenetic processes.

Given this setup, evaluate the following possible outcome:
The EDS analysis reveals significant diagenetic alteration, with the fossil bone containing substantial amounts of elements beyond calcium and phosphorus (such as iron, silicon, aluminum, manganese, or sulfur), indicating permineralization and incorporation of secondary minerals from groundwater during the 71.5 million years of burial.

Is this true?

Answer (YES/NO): YES